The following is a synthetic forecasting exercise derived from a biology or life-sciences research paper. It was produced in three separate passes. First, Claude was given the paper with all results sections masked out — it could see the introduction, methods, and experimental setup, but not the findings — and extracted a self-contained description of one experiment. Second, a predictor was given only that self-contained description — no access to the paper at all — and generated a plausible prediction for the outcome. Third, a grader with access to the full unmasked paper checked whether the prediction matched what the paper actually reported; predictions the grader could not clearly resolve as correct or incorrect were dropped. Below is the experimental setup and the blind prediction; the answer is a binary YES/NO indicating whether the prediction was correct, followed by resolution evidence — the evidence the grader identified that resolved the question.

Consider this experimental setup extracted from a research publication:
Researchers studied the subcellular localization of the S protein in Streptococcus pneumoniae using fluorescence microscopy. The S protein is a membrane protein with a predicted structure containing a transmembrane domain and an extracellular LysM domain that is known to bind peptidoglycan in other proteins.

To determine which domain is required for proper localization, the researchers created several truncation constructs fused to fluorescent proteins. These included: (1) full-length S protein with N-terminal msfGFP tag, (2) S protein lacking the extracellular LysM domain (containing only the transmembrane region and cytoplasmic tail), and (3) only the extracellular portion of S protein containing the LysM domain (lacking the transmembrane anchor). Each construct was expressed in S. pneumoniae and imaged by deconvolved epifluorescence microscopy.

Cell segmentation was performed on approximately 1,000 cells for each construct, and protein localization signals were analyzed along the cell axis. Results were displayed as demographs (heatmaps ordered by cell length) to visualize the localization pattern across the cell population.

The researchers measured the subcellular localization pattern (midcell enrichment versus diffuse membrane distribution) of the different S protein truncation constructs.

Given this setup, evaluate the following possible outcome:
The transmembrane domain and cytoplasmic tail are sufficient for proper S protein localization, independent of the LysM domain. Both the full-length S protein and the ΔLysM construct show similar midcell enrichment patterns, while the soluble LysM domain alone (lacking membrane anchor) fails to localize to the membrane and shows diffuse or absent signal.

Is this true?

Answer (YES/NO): YES